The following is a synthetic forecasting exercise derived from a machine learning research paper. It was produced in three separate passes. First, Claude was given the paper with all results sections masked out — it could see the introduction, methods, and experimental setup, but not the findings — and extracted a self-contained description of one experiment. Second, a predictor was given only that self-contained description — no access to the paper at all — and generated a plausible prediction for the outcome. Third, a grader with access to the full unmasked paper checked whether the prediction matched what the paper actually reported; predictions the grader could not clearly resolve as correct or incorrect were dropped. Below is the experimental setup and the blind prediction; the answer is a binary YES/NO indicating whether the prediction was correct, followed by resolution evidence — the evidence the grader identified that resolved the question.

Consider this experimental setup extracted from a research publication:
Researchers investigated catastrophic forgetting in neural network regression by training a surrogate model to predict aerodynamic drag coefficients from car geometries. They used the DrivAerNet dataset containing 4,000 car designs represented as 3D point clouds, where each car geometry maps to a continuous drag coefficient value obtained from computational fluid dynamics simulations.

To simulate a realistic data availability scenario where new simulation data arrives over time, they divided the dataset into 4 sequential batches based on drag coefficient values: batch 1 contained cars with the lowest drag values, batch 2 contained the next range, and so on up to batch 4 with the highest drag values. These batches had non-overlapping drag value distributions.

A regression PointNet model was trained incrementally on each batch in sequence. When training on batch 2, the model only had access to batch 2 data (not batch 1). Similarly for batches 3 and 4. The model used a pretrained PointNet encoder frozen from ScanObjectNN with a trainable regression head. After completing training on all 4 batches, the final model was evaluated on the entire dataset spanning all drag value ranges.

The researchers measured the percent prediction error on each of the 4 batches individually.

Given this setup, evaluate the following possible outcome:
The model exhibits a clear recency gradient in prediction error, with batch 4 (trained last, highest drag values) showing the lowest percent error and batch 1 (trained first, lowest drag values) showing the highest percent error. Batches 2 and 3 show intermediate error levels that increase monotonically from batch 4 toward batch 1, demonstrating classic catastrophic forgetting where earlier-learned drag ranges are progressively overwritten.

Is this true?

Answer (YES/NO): YES